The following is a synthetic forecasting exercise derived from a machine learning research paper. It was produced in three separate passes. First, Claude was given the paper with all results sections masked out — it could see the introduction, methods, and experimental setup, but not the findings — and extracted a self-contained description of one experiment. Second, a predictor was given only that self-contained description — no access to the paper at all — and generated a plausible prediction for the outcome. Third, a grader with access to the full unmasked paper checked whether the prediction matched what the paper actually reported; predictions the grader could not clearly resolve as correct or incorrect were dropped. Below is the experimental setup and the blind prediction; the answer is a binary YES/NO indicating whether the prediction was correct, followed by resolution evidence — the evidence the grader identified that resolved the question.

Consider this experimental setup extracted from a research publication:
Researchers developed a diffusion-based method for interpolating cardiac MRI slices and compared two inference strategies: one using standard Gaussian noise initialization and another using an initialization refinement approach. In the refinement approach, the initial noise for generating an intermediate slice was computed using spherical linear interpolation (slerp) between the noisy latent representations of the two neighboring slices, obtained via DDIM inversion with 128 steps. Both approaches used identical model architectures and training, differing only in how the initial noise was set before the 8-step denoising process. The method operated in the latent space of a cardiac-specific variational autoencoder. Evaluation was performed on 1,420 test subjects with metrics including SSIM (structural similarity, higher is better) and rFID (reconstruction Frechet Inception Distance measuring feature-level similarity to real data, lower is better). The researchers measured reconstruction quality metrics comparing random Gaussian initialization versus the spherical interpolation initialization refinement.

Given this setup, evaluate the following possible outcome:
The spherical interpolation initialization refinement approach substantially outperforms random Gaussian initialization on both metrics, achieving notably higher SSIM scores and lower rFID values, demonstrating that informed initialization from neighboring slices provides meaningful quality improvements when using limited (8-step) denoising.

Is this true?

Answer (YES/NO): NO